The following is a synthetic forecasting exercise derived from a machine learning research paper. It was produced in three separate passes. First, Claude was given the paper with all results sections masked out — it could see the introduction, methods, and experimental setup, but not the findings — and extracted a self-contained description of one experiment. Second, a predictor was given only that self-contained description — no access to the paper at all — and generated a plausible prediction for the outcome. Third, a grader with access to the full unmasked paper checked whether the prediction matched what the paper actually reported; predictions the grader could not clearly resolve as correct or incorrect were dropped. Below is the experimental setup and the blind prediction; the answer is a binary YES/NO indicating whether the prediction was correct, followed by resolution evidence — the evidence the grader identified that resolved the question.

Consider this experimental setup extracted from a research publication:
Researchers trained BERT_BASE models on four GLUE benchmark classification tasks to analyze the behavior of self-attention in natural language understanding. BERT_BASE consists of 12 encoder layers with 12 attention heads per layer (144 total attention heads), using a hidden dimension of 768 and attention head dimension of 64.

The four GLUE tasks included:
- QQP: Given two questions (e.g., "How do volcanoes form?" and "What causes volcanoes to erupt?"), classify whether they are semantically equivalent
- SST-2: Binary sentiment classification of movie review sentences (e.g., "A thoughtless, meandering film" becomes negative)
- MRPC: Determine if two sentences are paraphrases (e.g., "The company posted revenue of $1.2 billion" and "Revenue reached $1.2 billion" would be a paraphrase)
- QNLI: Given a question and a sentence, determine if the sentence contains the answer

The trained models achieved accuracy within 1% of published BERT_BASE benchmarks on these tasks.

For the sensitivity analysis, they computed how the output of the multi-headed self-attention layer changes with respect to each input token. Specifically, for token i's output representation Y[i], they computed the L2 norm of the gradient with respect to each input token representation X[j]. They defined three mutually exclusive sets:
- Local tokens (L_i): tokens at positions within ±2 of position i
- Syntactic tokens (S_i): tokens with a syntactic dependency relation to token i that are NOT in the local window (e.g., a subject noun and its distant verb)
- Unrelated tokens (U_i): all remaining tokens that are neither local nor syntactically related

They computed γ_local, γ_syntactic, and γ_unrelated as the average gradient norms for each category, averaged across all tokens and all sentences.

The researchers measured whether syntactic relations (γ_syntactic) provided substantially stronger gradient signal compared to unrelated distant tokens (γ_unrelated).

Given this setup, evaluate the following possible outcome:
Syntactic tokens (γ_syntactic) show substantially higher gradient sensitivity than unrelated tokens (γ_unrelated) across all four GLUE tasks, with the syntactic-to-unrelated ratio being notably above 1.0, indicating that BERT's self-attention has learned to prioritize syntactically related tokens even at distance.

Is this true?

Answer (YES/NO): YES